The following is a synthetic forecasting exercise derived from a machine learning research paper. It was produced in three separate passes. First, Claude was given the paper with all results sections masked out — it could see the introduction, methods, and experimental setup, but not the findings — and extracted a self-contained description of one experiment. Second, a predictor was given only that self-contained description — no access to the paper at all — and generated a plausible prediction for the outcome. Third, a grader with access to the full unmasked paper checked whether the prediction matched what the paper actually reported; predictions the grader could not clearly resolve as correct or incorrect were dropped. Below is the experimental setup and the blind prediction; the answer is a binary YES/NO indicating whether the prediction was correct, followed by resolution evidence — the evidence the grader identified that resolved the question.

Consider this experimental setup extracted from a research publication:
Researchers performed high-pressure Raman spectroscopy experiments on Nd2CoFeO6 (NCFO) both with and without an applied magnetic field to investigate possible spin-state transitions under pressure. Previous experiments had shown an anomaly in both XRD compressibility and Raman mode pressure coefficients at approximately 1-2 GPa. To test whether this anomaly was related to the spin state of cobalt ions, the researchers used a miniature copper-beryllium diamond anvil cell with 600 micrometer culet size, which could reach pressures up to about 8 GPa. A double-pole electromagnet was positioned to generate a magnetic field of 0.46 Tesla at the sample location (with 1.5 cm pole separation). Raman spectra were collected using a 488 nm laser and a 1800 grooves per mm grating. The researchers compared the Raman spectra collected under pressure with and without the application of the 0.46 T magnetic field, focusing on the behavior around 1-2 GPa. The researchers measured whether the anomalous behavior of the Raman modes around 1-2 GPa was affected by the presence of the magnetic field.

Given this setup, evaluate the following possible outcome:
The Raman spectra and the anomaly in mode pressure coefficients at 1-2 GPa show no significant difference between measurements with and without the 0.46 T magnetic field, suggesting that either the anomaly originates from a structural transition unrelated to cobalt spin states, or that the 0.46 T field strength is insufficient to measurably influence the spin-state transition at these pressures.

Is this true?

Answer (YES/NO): NO